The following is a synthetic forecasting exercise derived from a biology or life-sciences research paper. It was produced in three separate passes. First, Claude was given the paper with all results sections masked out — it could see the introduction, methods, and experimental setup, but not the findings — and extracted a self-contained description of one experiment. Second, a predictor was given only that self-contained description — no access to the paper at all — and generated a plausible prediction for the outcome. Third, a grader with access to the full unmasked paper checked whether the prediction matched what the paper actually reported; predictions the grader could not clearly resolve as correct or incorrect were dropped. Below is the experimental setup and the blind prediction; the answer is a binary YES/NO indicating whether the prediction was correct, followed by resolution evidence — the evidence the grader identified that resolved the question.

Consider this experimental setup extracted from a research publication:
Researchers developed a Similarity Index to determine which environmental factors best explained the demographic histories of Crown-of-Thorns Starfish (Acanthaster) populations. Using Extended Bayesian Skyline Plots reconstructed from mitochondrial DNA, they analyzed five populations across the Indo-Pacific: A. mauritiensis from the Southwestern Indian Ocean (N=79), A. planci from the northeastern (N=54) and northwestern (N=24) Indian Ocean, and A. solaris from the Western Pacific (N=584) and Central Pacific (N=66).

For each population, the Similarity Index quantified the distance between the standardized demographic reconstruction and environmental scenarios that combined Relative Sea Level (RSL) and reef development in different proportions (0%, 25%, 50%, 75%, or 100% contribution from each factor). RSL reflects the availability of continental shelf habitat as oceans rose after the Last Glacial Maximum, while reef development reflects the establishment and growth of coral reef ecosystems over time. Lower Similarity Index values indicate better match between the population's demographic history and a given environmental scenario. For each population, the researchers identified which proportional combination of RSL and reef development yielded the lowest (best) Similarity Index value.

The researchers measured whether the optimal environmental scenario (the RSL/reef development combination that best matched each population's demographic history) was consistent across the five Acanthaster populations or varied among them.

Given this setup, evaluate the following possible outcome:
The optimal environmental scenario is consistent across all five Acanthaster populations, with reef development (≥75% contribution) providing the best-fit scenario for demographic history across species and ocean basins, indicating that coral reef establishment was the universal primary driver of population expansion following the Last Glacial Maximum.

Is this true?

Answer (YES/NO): NO